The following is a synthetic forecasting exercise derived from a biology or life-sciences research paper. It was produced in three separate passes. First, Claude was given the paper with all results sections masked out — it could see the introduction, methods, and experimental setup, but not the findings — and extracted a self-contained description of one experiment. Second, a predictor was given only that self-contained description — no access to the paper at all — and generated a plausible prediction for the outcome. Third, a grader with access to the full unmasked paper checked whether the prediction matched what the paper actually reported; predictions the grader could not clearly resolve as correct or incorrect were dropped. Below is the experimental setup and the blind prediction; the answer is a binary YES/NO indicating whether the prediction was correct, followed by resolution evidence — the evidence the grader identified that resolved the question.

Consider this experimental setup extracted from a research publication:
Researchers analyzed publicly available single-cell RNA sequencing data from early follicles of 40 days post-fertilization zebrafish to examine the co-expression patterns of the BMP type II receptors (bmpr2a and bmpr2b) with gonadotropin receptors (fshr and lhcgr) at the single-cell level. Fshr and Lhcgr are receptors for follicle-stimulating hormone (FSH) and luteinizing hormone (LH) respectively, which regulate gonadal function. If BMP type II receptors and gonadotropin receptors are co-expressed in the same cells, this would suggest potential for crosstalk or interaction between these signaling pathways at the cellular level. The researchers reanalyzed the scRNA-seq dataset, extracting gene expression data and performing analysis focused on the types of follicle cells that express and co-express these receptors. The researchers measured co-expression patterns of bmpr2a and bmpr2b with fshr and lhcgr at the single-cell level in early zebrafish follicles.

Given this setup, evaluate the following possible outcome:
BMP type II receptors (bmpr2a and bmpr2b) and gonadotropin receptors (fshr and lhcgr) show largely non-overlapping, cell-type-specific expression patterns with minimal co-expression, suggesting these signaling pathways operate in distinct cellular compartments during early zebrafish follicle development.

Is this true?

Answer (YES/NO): NO